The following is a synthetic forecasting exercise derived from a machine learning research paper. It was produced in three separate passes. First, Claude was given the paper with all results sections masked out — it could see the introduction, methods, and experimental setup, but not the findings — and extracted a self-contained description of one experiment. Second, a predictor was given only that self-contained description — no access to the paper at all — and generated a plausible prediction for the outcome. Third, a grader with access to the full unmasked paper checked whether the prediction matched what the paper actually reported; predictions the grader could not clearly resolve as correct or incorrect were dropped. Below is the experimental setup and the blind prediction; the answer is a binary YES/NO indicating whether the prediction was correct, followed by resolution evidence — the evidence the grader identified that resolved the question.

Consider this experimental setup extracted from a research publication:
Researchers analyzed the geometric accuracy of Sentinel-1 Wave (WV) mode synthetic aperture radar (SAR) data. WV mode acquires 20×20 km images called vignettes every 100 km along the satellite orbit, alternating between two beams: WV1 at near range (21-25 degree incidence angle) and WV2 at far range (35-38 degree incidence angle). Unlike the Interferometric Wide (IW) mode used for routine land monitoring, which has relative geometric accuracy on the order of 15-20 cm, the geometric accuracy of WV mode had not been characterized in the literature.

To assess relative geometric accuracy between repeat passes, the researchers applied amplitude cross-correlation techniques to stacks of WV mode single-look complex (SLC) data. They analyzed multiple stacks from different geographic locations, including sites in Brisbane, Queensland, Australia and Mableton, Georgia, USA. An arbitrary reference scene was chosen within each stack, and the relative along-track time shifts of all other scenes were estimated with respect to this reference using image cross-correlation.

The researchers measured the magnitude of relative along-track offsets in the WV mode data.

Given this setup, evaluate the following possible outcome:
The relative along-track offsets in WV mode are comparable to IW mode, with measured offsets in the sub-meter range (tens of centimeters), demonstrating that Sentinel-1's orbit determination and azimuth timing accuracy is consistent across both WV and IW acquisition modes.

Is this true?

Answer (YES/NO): NO